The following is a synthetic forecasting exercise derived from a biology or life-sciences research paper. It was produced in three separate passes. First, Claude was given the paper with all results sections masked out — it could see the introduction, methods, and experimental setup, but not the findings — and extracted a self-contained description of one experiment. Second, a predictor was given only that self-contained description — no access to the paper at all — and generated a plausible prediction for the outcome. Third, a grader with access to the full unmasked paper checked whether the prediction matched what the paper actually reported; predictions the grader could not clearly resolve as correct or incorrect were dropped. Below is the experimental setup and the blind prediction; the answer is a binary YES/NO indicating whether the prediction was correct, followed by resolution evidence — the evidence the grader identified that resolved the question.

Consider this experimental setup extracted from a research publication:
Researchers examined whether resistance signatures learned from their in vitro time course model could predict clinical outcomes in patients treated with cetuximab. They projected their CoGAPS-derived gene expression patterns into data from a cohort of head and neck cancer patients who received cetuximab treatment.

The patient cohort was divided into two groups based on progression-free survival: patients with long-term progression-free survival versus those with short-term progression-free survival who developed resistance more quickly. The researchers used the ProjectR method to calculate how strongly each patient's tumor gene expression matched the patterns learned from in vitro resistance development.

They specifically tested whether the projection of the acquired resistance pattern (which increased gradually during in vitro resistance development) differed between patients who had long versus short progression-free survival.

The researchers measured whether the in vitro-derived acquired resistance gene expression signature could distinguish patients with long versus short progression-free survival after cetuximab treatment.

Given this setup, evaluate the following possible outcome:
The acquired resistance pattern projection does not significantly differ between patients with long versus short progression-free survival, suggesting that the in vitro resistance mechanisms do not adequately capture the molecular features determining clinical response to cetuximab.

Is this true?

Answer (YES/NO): NO